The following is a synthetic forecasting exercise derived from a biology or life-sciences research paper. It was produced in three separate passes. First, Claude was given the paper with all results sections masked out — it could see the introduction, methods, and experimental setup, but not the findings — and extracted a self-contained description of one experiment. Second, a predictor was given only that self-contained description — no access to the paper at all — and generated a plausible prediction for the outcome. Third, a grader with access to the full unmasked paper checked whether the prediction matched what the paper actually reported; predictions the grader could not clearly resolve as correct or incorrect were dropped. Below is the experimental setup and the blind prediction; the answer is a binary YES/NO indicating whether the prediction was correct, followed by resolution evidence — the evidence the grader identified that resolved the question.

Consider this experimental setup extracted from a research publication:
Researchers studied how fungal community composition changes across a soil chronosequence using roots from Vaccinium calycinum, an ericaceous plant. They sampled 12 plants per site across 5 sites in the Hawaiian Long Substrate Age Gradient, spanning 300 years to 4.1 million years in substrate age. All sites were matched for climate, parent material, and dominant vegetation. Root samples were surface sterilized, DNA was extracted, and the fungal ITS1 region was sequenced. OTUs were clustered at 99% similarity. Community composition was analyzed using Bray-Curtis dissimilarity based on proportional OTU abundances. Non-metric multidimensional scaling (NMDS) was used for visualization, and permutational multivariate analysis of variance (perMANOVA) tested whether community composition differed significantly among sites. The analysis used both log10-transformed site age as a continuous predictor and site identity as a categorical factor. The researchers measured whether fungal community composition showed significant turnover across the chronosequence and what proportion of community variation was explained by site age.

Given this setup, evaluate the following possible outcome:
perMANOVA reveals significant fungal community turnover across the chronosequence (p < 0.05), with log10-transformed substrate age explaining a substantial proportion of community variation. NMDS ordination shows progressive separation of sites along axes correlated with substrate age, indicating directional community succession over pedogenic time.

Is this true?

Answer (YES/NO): NO